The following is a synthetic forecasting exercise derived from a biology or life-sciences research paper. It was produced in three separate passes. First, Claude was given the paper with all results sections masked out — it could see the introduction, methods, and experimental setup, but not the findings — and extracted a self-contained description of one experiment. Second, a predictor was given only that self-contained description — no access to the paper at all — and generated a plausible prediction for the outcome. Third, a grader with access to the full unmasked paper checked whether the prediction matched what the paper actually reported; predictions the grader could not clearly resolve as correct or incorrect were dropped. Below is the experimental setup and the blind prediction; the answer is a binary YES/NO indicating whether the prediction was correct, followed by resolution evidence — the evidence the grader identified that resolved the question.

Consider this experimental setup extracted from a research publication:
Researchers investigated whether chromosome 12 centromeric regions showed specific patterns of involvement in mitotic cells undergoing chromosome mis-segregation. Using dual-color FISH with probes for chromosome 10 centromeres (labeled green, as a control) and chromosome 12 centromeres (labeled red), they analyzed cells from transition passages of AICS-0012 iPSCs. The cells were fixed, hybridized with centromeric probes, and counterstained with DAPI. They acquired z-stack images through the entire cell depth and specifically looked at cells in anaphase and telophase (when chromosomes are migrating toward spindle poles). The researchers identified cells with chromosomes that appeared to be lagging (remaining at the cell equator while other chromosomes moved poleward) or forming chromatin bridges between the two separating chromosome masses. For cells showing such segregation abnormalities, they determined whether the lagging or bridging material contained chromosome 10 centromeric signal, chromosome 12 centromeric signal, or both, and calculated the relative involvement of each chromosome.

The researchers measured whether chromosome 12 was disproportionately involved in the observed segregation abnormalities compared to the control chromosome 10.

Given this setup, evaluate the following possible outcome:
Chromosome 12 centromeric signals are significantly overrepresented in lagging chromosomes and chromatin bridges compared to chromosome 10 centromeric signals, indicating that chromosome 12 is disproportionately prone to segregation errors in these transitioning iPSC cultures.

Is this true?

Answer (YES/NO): YES